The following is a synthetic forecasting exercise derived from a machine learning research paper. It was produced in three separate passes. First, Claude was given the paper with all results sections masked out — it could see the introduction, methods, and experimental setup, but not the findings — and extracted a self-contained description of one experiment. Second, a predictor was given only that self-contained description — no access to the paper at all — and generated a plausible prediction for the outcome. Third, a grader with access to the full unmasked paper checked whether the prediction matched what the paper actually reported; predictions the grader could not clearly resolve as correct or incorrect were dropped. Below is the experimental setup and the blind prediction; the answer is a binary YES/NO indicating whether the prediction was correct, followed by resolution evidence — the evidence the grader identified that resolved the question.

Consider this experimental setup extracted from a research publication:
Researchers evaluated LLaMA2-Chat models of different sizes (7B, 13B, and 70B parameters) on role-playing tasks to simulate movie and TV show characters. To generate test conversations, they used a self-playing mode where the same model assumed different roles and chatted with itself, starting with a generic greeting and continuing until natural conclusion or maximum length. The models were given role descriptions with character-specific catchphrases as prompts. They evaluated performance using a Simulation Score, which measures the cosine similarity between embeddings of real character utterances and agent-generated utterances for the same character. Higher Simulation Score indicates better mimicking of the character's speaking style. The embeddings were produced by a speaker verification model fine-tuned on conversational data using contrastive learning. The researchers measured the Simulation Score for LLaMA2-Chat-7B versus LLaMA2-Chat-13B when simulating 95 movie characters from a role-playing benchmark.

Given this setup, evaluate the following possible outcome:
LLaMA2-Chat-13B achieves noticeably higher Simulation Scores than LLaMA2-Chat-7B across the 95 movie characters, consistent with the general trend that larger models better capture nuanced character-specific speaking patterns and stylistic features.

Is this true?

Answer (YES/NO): NO